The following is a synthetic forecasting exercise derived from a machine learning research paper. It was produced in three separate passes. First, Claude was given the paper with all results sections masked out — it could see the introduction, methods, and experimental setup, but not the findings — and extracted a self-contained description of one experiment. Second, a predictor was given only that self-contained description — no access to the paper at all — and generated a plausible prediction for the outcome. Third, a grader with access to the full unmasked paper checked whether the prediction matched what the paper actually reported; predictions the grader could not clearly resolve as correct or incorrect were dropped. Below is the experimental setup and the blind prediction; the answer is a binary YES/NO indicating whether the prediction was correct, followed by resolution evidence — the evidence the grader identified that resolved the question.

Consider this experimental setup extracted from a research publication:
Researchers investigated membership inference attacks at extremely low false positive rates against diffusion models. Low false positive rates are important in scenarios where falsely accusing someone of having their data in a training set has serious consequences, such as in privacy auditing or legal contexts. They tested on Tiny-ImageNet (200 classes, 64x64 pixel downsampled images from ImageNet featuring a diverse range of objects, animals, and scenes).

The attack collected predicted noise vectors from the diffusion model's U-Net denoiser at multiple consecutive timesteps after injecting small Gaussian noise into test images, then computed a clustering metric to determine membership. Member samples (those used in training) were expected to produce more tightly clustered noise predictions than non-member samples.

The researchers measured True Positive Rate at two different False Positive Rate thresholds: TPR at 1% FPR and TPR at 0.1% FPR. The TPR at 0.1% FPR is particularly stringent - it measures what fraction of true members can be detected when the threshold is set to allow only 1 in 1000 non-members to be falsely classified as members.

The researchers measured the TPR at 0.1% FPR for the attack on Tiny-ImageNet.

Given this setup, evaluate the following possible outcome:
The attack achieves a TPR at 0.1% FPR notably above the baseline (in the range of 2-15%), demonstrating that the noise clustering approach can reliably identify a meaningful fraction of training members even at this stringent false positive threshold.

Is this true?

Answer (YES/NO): NO